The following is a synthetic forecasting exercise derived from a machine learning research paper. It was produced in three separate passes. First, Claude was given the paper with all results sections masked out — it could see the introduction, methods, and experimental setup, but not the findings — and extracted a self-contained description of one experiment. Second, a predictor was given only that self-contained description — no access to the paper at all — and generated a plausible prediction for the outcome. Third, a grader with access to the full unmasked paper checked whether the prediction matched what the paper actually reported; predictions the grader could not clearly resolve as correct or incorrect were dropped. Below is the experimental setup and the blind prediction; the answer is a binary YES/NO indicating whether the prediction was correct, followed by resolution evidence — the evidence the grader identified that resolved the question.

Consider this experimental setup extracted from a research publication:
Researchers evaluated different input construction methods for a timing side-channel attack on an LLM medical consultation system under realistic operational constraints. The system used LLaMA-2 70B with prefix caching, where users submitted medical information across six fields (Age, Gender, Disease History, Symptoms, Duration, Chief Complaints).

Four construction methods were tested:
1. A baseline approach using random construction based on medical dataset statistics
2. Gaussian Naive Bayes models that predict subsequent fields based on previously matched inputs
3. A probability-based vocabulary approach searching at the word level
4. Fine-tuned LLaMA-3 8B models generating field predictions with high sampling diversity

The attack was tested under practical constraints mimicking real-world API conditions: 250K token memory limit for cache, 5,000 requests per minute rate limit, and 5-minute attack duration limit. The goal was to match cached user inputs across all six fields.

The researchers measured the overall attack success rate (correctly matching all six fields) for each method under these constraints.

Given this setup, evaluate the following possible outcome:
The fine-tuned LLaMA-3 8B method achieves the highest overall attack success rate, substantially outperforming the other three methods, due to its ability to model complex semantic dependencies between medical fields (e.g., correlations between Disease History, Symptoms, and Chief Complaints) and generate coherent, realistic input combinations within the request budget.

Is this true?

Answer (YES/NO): NO